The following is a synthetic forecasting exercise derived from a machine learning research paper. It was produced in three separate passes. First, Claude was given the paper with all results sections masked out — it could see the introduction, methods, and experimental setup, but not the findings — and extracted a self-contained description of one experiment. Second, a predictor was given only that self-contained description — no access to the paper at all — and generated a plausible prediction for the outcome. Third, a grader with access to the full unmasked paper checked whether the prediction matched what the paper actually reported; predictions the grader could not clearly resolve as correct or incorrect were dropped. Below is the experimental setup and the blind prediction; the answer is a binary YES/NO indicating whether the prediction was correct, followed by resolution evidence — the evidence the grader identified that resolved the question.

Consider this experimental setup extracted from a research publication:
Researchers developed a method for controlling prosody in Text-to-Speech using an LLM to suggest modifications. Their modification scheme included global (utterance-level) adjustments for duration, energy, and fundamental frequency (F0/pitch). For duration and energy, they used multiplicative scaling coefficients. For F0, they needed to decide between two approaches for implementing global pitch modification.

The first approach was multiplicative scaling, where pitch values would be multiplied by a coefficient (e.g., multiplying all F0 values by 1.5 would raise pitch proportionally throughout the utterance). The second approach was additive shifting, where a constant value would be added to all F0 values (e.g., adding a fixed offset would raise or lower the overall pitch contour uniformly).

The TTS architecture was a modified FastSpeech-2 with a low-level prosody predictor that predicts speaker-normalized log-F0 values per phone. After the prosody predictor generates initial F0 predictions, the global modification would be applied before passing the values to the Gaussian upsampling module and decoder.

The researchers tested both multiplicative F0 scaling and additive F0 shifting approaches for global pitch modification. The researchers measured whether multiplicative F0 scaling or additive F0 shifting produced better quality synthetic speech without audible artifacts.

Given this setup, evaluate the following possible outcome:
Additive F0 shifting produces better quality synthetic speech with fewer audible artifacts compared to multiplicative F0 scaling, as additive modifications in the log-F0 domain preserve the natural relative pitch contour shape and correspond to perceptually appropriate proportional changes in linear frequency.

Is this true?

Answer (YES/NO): YES